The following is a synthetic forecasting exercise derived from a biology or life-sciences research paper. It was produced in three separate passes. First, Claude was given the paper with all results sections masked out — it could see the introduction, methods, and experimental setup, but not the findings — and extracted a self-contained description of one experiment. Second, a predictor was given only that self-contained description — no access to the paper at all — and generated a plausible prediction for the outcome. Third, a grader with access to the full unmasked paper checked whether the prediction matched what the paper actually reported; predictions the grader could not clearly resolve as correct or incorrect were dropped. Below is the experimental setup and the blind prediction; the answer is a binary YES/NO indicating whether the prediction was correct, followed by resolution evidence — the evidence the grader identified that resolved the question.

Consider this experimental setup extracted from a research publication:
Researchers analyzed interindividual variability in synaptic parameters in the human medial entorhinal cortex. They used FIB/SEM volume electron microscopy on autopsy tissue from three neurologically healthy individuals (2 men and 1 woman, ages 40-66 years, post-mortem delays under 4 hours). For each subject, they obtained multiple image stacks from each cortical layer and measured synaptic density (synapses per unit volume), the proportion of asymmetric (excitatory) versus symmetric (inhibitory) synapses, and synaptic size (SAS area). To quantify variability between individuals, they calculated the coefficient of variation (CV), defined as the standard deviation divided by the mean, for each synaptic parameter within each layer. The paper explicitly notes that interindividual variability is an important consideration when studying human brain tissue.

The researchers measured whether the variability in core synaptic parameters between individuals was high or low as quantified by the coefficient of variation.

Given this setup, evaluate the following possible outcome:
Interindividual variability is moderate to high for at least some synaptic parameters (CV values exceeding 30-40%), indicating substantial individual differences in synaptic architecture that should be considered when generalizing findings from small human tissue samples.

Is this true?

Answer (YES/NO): NO